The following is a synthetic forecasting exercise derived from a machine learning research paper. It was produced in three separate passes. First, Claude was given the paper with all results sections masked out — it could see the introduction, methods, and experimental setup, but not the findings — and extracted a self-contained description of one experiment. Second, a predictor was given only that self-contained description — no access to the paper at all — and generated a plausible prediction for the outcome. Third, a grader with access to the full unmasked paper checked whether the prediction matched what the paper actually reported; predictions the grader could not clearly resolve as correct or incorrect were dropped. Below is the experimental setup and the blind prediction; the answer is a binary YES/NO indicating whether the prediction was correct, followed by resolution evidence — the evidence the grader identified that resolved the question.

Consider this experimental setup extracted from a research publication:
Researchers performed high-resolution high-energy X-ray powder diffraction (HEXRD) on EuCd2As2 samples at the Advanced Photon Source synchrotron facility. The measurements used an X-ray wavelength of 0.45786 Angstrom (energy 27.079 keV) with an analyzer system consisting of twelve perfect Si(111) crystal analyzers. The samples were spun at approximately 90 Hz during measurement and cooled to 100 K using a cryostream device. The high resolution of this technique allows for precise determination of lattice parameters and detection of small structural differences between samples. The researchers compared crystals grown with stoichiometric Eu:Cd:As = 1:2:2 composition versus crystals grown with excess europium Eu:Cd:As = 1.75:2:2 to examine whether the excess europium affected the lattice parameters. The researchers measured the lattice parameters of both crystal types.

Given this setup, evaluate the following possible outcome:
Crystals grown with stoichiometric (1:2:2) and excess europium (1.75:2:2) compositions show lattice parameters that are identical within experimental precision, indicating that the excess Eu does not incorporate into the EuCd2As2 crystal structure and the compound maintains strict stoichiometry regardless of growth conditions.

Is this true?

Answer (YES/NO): NO